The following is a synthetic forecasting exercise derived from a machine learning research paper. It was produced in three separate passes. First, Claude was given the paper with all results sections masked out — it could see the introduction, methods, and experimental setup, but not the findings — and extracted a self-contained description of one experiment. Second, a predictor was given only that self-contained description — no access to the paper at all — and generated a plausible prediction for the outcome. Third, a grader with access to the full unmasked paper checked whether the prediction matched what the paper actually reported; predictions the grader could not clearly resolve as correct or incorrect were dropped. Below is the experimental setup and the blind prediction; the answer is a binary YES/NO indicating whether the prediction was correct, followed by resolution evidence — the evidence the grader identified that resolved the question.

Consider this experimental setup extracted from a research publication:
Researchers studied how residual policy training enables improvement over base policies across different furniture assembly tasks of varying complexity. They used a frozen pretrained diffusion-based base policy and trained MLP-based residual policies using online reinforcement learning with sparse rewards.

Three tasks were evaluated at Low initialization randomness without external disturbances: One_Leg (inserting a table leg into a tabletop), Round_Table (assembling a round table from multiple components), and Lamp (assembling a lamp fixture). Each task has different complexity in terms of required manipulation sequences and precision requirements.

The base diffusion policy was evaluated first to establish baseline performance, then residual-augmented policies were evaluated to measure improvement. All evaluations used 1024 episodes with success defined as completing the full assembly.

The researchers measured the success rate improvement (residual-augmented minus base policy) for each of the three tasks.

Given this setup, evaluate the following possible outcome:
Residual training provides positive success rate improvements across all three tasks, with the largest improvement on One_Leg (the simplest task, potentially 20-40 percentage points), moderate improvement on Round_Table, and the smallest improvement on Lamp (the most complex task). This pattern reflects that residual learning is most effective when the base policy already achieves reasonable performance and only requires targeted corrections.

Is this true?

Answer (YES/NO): NO